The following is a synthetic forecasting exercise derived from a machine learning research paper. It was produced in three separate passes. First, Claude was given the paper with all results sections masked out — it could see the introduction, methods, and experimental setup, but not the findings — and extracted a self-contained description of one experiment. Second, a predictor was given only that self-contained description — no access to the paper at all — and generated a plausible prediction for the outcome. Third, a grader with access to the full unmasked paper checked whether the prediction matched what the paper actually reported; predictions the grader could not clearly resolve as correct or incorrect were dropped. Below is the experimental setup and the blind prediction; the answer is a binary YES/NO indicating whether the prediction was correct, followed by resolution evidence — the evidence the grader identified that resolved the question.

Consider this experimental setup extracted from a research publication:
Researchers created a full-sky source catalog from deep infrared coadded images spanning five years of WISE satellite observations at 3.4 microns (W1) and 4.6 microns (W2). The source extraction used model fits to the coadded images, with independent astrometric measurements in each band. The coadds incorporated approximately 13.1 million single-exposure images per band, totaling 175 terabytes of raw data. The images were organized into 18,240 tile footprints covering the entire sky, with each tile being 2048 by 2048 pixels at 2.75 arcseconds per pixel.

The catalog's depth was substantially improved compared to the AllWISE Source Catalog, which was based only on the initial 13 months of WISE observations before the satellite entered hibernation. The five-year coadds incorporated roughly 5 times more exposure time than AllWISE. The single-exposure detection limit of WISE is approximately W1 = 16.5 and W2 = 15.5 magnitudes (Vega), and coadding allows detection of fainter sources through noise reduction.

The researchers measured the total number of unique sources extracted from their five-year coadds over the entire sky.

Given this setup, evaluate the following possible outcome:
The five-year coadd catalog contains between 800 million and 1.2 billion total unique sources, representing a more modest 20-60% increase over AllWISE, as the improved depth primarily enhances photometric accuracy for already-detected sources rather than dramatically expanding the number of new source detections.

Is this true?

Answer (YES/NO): NO